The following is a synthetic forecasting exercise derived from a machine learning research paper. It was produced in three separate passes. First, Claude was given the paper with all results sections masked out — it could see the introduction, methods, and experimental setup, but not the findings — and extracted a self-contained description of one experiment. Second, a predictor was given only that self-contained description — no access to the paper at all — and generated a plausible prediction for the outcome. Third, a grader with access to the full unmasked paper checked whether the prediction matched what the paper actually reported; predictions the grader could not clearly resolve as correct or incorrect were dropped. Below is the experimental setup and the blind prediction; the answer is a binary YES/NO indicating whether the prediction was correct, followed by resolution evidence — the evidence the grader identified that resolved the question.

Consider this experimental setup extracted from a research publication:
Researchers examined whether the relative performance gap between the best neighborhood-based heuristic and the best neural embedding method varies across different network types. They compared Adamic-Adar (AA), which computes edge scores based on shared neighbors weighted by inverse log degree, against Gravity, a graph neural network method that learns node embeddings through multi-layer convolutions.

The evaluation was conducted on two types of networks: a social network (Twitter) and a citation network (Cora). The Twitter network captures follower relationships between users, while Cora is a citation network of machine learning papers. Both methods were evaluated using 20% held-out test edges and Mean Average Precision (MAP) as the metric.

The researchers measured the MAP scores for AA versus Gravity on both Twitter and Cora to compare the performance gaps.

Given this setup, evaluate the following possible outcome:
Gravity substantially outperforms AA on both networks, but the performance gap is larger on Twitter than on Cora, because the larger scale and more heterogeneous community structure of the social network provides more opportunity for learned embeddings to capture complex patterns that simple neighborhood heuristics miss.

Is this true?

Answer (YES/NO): NO